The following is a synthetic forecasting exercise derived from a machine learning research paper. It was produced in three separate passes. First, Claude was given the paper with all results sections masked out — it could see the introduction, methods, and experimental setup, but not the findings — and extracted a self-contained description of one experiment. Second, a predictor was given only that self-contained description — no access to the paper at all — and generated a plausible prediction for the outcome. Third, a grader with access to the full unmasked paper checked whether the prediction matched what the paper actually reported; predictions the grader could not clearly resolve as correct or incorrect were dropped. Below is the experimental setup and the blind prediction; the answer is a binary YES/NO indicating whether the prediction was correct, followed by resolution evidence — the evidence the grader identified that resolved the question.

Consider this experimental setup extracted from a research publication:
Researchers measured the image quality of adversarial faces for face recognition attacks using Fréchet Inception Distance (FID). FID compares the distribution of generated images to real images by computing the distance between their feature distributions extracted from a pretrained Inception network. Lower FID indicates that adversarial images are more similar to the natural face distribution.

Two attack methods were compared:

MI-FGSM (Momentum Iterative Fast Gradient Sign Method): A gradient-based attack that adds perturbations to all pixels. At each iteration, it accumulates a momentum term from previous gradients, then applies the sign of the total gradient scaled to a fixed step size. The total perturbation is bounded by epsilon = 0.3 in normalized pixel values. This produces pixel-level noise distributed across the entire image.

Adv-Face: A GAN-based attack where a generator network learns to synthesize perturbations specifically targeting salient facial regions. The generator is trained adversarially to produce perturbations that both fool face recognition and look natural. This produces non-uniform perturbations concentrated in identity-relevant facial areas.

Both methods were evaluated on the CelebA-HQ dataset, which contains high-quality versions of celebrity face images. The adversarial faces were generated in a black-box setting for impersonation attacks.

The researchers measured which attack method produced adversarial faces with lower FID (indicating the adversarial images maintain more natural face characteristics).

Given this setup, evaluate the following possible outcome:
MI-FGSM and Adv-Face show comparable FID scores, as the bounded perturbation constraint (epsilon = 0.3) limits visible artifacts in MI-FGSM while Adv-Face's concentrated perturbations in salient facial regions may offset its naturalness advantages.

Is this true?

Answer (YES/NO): NO